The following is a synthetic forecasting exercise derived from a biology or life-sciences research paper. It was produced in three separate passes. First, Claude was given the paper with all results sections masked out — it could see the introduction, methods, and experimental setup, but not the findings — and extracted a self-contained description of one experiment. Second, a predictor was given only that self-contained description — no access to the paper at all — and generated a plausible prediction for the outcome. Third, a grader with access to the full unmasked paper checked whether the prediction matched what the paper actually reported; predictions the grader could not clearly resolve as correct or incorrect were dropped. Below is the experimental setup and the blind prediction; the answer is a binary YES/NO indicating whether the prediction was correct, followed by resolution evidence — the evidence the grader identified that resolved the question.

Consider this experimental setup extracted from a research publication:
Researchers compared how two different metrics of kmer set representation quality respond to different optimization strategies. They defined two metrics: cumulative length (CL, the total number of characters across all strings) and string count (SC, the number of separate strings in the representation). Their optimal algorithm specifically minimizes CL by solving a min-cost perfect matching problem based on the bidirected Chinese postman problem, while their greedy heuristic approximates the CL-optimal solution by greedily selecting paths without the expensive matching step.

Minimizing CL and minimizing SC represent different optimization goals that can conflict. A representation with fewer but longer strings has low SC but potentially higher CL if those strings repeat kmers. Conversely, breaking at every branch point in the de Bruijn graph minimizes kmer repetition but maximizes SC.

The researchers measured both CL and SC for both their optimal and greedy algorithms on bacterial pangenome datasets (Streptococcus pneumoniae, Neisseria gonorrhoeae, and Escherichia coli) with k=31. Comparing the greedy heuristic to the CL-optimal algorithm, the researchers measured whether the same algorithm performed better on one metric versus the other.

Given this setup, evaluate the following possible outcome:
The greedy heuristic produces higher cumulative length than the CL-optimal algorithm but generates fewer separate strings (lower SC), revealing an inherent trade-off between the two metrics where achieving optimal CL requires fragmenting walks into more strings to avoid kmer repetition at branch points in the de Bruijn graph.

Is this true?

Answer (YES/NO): YES